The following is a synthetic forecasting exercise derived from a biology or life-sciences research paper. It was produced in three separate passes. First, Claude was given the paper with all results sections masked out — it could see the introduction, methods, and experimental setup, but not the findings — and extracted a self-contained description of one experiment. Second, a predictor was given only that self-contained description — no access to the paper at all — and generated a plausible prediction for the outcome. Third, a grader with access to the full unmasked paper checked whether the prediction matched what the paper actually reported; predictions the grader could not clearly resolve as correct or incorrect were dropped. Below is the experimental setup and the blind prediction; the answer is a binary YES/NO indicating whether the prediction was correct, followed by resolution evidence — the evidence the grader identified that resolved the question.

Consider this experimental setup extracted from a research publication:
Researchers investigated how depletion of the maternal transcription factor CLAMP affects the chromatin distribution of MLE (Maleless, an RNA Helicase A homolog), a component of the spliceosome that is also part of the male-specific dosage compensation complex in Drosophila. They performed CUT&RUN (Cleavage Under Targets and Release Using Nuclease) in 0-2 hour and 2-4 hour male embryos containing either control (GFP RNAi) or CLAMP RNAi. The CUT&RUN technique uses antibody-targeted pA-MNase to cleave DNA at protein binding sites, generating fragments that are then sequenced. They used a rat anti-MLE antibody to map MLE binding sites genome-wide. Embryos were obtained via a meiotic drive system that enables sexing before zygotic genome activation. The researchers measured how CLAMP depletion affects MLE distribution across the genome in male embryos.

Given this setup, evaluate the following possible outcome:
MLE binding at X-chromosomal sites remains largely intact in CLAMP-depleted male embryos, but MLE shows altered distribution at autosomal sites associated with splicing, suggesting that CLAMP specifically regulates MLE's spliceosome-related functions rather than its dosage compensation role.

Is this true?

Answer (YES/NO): NO